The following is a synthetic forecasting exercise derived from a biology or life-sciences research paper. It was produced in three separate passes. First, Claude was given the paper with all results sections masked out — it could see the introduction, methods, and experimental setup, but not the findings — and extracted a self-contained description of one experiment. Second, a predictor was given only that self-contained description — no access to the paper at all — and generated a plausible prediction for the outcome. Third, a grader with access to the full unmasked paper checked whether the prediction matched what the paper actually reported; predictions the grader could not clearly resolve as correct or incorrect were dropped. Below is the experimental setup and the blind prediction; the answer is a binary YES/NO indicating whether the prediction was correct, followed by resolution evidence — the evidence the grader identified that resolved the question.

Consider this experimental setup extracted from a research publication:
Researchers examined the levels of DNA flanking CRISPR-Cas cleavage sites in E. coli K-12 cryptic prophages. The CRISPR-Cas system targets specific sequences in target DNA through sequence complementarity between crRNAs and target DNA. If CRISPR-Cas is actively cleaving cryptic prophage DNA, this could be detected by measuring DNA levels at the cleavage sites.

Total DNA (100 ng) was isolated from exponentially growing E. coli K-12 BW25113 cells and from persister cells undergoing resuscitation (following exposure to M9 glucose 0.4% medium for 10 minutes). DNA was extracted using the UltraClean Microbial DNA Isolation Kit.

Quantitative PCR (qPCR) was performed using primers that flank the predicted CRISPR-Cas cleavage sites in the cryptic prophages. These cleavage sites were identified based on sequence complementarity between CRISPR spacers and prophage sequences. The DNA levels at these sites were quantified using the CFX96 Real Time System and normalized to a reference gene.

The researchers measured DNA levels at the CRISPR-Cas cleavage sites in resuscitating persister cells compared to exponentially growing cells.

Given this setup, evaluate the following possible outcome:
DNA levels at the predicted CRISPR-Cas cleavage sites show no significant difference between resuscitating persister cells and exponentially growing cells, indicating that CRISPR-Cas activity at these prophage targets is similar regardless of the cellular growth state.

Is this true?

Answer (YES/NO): NO